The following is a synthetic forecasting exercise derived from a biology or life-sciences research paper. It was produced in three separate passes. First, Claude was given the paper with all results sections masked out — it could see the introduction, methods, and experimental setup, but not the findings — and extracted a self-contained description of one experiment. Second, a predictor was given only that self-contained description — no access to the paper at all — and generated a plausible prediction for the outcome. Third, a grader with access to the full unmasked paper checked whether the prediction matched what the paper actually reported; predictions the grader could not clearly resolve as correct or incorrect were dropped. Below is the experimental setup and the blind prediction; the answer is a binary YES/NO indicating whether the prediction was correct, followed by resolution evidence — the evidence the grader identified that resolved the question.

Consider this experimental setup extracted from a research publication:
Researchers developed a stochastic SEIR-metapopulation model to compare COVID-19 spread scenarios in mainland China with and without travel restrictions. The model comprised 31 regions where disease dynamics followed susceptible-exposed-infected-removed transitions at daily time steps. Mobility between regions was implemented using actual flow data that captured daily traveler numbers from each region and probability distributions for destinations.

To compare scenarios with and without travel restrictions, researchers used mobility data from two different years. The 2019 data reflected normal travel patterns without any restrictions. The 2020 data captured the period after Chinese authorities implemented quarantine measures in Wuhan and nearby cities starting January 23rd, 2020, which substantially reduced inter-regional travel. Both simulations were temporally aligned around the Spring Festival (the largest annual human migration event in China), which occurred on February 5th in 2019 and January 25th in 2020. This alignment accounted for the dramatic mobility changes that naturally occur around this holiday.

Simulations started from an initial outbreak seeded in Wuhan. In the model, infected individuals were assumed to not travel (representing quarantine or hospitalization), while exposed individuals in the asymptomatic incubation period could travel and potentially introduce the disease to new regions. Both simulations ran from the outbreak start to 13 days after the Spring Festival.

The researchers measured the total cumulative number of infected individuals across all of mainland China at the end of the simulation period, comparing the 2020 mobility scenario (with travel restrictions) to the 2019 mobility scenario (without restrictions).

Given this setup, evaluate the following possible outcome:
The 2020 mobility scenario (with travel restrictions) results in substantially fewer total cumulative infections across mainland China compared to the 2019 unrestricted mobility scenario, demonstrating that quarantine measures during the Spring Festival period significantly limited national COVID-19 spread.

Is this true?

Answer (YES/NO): NO